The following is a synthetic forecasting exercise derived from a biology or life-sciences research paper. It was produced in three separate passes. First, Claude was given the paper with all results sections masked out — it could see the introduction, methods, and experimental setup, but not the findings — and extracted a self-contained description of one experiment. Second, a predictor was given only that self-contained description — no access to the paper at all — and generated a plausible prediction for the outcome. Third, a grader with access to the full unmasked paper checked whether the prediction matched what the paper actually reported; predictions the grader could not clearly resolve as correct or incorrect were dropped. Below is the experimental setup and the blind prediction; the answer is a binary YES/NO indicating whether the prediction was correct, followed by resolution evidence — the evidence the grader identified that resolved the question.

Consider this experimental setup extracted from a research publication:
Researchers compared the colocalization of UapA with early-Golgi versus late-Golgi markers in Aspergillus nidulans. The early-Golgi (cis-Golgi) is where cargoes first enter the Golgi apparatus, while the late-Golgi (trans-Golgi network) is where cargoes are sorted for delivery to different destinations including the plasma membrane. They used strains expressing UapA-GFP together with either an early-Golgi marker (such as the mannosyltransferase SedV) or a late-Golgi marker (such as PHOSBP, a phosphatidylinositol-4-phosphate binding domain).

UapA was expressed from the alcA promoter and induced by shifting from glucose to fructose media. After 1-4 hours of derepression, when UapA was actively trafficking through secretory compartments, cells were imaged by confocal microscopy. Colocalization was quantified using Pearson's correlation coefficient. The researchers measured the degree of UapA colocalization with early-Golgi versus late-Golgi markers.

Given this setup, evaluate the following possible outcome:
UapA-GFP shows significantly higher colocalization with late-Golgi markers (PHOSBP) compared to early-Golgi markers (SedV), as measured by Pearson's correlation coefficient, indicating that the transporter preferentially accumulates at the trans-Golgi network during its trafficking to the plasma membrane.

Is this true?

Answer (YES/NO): NO